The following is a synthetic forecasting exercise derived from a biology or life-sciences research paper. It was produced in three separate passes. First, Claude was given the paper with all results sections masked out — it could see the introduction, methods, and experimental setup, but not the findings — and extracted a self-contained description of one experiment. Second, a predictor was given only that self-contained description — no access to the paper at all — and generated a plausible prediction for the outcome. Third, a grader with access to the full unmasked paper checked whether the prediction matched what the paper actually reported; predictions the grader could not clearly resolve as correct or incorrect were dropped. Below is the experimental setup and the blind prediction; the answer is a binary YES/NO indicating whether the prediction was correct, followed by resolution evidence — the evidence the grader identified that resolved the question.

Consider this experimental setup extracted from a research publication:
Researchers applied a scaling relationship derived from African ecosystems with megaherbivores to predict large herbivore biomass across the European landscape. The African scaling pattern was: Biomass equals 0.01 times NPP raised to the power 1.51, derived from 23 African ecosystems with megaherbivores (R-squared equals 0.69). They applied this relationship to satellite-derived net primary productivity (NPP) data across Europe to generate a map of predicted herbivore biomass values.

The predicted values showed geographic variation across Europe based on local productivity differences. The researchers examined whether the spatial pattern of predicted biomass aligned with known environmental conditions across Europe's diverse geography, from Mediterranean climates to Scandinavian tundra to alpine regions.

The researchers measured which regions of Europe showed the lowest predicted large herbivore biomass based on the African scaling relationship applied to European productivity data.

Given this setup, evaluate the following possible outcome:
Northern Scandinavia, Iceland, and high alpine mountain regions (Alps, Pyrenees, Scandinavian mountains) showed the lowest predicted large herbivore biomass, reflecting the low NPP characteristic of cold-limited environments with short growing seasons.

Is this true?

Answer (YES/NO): NO